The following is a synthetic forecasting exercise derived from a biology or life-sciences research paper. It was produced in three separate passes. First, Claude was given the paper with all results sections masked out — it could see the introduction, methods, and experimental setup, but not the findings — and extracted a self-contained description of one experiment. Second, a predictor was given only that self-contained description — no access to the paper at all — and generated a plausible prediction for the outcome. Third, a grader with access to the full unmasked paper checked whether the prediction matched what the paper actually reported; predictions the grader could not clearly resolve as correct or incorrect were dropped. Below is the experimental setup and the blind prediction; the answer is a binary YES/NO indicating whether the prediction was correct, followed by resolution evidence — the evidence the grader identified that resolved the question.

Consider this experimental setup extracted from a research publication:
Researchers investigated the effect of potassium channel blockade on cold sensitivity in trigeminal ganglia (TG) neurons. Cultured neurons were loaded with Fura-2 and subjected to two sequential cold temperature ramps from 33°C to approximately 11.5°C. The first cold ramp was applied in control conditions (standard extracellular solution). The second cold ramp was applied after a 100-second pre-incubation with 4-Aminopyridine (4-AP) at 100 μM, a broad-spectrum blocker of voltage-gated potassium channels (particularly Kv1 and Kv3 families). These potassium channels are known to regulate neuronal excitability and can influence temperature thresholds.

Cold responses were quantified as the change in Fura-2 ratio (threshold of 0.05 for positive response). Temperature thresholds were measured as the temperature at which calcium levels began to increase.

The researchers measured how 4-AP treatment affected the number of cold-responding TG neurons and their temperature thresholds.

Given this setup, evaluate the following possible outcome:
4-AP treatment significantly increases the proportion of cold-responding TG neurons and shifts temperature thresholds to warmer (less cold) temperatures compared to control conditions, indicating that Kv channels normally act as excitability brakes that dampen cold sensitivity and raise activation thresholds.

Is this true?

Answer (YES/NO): YES